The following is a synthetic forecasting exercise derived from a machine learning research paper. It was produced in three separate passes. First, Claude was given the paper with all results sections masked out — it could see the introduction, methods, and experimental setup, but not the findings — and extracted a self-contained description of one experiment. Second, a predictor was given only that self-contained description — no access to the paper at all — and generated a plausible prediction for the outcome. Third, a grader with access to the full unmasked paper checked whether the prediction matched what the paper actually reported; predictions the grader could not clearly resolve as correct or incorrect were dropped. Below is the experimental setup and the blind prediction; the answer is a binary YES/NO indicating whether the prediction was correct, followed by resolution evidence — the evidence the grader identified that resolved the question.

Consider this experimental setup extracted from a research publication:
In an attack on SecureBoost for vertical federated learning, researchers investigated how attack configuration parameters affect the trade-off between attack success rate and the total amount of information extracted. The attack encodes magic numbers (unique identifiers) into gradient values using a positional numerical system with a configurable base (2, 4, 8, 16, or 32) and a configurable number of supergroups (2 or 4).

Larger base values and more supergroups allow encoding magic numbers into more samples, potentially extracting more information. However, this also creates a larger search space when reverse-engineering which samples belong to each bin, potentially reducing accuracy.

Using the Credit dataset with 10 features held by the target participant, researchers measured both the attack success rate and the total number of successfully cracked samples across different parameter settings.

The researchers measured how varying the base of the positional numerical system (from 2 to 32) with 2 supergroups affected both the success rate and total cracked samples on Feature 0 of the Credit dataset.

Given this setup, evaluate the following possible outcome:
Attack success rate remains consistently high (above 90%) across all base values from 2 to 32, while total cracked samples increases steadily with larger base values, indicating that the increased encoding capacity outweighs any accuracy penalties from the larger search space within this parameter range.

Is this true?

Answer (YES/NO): NO